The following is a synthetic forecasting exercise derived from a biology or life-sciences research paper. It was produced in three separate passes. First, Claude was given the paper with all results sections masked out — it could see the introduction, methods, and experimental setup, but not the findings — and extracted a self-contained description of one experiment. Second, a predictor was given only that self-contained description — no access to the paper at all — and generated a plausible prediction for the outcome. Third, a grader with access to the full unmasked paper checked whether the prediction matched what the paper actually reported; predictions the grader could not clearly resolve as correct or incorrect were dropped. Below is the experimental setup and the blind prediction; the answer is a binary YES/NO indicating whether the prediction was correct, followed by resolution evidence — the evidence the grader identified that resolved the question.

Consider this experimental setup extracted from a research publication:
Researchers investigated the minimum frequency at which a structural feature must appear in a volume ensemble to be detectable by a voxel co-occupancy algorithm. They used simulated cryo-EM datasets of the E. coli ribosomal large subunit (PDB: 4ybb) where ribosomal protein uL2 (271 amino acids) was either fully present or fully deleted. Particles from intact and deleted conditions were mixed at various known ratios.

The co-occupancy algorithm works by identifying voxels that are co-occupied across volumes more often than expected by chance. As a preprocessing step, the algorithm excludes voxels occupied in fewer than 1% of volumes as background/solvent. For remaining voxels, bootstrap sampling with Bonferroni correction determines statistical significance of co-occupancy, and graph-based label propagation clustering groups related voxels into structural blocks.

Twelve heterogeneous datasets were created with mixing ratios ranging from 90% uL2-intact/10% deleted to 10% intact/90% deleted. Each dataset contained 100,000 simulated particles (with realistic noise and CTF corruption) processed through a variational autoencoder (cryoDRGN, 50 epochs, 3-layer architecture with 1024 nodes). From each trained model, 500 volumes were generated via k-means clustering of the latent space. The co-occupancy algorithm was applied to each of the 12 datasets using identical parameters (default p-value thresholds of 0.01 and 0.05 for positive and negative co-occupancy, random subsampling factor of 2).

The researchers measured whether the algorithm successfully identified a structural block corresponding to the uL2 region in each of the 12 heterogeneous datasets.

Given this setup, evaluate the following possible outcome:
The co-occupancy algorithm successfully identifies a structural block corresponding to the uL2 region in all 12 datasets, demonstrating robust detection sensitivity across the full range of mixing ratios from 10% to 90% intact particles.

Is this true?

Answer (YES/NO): NO